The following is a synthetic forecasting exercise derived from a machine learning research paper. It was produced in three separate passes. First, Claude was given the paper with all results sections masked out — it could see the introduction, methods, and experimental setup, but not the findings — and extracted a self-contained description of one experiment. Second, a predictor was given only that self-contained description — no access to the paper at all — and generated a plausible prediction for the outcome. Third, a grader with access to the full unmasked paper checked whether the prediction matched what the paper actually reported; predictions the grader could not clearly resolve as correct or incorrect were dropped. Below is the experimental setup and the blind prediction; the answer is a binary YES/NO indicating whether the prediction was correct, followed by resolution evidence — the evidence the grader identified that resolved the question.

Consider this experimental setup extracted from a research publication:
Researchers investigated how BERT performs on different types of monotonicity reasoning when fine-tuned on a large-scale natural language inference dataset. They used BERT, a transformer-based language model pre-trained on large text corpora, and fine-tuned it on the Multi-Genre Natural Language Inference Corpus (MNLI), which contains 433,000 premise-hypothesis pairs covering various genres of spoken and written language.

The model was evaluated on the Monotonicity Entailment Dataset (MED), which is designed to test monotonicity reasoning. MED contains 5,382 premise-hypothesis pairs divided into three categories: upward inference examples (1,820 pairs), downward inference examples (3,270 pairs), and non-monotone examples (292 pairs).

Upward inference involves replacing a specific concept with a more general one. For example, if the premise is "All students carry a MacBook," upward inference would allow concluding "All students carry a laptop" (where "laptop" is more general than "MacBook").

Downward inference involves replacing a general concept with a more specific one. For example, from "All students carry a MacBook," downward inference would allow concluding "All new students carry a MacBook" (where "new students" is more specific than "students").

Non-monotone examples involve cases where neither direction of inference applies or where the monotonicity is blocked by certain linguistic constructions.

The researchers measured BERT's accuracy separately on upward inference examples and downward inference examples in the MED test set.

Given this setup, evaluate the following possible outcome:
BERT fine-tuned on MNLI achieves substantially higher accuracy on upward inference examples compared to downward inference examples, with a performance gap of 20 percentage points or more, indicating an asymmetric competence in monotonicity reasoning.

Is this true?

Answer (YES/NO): YES